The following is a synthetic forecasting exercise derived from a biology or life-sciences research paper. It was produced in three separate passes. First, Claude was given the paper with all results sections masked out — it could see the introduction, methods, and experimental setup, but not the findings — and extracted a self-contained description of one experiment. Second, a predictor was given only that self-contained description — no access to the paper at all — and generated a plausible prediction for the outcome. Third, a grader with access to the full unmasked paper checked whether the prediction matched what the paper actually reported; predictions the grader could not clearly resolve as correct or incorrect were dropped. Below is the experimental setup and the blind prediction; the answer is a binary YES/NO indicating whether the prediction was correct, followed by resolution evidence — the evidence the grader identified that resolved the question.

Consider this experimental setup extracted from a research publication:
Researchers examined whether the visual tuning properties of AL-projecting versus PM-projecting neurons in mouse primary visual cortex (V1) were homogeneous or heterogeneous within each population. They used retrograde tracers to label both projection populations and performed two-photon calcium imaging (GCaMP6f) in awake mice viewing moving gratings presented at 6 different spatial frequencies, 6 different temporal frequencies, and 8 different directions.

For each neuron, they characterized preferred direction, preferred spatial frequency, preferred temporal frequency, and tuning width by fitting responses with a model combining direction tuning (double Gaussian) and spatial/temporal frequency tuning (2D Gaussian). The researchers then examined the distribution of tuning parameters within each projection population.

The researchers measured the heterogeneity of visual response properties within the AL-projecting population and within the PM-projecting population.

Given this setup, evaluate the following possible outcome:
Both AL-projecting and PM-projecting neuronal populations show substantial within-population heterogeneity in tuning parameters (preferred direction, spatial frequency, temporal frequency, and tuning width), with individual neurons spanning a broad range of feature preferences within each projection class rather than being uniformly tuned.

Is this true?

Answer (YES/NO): YES